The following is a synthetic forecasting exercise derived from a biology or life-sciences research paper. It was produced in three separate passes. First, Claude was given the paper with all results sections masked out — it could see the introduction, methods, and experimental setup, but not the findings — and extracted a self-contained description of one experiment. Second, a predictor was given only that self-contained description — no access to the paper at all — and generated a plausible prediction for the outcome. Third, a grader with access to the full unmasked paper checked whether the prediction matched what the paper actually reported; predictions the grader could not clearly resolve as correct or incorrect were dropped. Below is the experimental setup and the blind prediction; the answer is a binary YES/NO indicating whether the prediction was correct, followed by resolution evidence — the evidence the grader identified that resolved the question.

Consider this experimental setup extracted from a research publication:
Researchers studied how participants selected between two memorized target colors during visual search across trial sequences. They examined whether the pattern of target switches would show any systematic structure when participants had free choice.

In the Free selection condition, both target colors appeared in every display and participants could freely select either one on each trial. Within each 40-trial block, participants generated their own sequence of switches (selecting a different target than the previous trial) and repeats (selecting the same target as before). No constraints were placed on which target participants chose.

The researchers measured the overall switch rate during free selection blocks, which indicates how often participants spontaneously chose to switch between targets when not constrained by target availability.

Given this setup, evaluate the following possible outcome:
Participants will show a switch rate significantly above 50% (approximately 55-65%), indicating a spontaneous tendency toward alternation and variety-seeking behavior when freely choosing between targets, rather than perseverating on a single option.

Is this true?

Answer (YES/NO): NO